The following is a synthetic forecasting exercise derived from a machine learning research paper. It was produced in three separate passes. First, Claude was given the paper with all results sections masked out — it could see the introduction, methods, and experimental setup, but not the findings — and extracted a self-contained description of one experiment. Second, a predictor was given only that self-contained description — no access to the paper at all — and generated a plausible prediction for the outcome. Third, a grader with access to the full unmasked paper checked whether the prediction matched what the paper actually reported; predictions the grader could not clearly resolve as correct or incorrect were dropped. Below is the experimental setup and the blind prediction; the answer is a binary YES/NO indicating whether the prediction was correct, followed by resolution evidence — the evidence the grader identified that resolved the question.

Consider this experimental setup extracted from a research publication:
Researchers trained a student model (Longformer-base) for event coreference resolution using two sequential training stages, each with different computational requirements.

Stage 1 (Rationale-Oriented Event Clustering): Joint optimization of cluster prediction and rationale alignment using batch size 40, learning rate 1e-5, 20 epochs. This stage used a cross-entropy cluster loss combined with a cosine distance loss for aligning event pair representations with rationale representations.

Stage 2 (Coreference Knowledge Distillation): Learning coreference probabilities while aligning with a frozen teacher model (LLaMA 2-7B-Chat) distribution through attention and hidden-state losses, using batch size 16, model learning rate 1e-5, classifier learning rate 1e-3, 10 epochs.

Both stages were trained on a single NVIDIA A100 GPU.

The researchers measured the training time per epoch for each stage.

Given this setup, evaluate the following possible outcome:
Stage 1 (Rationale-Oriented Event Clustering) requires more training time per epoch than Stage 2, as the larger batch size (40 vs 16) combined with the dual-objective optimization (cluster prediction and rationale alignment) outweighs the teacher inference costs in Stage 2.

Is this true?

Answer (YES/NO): NO